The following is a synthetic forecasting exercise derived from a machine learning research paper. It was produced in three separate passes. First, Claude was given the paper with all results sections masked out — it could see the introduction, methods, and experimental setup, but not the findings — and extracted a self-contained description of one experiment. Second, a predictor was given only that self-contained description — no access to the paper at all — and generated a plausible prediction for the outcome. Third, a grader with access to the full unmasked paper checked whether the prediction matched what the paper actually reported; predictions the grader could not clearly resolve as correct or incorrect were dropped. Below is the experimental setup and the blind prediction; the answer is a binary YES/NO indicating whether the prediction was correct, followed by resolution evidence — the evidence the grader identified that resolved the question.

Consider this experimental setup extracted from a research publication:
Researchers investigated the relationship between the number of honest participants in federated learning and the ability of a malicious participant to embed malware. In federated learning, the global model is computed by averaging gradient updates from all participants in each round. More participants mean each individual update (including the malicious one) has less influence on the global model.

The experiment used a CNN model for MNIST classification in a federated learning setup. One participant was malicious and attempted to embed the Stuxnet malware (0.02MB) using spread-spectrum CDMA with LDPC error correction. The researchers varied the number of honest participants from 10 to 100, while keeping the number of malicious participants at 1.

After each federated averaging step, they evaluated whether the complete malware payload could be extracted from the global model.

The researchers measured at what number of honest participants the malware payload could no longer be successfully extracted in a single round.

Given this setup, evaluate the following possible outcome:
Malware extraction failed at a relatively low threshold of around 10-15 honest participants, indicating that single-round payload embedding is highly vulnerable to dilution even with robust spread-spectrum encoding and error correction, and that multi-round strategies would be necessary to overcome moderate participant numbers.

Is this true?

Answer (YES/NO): NO